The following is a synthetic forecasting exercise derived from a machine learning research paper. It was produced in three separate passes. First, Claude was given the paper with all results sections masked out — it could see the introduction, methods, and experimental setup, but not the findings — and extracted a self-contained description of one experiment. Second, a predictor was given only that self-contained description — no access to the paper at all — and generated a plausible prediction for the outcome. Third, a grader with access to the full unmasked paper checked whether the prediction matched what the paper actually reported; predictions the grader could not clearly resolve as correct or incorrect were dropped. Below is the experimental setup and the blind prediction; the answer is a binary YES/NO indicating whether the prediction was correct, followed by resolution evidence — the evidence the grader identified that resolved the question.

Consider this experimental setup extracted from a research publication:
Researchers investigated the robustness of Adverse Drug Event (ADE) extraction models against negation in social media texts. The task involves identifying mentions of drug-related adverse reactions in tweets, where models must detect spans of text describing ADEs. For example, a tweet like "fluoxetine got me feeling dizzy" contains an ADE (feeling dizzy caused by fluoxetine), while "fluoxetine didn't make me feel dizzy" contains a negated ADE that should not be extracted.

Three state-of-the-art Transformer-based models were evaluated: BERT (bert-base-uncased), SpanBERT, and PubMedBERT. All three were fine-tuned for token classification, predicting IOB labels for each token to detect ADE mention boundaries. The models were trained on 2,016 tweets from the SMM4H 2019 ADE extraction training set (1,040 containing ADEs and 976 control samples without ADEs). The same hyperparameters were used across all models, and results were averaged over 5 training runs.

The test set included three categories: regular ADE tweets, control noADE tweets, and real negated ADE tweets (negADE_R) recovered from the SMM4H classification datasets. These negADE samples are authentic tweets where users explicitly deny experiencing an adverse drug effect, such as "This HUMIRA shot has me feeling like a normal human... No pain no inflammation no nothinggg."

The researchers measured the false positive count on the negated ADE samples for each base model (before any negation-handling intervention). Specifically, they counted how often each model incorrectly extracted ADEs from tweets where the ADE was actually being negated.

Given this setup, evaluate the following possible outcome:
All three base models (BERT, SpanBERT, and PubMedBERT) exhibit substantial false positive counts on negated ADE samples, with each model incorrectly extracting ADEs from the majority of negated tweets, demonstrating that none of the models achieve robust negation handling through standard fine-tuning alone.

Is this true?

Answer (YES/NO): YES